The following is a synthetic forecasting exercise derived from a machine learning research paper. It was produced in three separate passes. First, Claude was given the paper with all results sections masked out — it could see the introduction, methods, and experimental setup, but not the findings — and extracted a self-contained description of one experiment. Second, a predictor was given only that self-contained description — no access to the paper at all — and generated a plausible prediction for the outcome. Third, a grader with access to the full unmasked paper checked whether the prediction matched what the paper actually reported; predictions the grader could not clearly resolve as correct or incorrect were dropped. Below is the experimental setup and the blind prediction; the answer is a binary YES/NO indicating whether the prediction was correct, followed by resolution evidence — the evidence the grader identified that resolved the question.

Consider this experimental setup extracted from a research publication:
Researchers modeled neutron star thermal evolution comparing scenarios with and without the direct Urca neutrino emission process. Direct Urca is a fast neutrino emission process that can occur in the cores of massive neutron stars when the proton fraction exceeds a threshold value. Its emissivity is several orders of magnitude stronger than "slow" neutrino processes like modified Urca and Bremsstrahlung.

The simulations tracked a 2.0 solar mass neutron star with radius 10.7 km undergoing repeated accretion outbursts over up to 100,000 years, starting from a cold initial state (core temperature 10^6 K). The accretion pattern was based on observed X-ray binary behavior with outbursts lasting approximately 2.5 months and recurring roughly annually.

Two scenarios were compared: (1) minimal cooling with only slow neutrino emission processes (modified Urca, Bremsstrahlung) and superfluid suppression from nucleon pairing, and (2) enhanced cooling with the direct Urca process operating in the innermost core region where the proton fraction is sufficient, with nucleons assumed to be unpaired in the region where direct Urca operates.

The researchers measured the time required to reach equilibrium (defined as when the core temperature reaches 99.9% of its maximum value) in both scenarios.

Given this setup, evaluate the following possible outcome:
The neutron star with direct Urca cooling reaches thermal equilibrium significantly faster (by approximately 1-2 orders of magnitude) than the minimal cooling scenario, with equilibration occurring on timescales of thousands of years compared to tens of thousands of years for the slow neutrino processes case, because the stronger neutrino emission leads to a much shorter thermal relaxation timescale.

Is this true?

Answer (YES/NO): NO